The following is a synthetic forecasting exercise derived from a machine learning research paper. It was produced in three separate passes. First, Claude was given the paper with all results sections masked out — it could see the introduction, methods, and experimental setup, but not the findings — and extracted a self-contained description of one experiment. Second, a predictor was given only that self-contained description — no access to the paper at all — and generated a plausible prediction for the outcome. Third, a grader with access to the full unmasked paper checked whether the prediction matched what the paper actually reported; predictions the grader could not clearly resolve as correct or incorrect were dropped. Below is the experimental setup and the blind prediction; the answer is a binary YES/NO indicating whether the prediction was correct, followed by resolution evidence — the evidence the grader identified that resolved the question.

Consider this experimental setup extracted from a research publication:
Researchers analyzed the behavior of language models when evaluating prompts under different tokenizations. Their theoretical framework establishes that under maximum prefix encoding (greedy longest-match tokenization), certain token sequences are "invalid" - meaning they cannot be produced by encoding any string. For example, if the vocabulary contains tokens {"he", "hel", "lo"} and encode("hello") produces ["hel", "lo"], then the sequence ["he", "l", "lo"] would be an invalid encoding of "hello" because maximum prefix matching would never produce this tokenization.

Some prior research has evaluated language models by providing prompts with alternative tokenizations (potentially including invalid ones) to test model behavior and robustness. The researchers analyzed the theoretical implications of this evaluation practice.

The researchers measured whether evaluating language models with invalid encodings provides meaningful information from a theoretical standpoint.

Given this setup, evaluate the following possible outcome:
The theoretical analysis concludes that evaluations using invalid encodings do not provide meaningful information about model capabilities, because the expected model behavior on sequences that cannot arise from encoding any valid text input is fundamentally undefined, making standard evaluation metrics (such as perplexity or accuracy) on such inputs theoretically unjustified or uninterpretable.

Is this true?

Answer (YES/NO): YES